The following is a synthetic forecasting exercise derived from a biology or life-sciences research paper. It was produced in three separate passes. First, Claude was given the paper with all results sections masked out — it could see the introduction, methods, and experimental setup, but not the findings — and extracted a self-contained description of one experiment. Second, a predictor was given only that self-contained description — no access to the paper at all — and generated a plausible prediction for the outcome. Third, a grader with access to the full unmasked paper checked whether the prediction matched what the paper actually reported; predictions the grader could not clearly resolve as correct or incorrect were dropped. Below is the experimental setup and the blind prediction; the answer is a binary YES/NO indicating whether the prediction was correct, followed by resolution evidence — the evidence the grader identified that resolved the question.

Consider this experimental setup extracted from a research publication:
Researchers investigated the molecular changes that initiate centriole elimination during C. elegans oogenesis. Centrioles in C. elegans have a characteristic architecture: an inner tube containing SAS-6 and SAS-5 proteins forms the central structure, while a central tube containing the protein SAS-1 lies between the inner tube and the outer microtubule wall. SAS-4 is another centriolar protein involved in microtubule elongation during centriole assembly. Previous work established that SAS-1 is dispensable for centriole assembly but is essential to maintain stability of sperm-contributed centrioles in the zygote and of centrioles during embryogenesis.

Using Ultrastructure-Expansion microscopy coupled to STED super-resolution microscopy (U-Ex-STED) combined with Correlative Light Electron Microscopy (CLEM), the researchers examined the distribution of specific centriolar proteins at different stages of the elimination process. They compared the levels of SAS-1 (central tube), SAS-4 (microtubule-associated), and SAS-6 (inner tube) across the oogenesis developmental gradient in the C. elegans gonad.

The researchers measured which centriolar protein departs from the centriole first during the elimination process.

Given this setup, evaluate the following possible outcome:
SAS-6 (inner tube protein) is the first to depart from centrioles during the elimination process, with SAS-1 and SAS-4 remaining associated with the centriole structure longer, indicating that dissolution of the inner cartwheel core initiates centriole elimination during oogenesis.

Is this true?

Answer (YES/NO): NO